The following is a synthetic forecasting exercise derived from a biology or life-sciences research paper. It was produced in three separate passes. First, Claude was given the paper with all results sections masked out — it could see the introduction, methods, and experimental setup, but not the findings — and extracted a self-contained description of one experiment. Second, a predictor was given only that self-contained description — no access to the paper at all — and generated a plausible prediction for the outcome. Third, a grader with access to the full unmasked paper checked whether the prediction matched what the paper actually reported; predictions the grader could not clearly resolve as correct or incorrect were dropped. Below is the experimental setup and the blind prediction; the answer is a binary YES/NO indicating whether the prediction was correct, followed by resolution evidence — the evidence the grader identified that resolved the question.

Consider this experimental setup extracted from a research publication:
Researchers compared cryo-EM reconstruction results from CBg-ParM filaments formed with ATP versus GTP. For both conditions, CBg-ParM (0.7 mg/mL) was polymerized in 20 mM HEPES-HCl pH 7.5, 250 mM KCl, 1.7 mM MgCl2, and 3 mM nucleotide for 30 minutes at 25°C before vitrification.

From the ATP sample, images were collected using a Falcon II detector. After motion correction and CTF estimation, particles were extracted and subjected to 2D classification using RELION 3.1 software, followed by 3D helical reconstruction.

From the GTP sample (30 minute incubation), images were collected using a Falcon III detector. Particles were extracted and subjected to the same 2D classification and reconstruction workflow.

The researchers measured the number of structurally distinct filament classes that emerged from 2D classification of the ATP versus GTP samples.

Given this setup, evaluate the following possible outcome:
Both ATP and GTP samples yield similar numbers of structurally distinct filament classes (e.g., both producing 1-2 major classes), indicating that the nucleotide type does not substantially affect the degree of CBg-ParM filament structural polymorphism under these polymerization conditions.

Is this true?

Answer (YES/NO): NO